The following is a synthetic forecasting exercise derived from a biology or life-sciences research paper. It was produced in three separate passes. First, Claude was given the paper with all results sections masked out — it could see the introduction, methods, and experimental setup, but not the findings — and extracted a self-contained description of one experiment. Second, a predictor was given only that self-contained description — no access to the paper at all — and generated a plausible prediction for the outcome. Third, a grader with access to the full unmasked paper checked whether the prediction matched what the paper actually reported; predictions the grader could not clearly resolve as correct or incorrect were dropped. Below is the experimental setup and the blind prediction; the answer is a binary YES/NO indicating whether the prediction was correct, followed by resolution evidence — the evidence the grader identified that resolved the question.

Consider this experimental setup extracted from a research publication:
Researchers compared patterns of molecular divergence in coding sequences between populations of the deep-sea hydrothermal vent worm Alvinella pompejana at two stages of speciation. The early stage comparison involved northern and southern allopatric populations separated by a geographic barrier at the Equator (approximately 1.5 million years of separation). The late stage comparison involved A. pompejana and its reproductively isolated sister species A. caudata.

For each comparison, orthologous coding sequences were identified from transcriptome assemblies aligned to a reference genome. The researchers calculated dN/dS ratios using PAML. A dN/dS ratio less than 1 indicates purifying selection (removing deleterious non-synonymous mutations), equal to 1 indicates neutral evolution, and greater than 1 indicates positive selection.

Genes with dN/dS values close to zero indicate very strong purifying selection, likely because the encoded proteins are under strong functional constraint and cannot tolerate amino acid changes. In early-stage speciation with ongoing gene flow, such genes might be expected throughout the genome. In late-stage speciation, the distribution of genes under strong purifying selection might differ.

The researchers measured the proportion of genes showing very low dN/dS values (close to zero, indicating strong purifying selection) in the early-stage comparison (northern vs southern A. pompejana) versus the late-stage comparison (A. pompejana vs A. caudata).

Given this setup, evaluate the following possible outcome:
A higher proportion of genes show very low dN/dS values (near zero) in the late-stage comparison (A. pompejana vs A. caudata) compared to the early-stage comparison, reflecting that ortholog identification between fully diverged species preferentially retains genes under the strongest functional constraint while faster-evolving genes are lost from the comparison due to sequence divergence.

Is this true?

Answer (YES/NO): NO